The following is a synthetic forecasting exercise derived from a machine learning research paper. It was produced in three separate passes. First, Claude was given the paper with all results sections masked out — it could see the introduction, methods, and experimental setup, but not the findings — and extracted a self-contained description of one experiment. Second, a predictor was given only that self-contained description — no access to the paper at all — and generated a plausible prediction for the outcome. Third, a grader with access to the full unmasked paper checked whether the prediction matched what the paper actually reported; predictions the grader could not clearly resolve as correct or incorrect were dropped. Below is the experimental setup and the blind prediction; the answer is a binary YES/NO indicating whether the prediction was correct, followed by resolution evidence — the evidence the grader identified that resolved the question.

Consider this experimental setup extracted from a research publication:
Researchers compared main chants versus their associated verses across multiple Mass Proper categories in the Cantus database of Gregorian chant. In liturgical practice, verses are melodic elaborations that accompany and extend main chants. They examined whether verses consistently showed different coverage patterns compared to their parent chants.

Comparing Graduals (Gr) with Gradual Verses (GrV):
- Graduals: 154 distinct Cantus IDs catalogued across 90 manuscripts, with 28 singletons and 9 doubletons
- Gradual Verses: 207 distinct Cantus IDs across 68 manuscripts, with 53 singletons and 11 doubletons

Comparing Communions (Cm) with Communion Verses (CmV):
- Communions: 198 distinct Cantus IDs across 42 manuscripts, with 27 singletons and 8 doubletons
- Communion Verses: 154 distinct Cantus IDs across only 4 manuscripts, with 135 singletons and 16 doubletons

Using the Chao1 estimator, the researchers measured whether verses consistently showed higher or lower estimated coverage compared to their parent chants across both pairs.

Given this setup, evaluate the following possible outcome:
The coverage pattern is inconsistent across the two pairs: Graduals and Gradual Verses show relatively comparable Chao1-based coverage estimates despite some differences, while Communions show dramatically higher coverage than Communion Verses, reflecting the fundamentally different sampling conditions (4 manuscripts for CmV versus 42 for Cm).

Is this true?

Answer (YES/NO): YES